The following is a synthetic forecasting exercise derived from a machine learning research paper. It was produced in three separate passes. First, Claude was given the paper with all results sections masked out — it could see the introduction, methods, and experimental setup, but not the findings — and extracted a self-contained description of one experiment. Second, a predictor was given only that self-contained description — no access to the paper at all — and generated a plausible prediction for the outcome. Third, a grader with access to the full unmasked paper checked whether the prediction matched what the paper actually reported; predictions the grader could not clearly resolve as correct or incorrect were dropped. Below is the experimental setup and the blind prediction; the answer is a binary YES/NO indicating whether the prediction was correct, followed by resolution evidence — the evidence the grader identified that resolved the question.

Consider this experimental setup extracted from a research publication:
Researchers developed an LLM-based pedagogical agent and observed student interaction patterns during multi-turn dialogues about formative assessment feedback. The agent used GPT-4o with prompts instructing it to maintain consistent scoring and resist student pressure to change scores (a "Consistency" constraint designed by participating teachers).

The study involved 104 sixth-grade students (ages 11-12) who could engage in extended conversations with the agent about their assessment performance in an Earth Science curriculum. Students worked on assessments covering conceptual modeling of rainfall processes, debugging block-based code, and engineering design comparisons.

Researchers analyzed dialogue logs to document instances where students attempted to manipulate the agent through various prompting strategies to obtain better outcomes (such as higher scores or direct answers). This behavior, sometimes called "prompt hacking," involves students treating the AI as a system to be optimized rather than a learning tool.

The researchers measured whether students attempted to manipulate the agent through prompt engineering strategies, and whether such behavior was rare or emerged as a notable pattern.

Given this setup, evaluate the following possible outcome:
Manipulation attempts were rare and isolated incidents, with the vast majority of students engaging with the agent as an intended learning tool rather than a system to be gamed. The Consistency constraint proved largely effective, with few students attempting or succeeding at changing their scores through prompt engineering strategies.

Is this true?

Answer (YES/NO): NO